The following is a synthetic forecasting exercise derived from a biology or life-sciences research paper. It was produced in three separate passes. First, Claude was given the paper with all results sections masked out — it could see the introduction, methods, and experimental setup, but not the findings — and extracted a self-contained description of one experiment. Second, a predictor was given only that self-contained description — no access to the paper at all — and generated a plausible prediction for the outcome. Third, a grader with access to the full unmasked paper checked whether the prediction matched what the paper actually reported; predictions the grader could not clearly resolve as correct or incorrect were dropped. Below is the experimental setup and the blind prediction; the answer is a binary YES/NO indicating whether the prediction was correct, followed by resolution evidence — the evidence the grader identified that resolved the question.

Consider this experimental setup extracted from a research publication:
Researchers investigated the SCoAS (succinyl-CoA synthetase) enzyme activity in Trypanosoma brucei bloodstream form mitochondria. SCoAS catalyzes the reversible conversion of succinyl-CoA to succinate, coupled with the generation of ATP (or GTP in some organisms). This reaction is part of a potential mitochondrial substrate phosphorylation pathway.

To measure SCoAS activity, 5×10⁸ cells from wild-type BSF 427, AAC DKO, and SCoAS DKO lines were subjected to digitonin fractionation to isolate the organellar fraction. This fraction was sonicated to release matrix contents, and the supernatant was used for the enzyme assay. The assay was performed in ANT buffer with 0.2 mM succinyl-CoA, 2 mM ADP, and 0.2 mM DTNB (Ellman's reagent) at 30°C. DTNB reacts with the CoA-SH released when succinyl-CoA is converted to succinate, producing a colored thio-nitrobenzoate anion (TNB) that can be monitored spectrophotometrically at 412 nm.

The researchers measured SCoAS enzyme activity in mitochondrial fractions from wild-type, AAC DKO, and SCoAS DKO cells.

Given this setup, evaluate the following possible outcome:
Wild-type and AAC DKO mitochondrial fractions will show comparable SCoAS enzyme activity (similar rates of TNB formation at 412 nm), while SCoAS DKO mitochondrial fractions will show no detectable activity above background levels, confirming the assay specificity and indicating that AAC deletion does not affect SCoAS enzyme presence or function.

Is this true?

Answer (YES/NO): YES